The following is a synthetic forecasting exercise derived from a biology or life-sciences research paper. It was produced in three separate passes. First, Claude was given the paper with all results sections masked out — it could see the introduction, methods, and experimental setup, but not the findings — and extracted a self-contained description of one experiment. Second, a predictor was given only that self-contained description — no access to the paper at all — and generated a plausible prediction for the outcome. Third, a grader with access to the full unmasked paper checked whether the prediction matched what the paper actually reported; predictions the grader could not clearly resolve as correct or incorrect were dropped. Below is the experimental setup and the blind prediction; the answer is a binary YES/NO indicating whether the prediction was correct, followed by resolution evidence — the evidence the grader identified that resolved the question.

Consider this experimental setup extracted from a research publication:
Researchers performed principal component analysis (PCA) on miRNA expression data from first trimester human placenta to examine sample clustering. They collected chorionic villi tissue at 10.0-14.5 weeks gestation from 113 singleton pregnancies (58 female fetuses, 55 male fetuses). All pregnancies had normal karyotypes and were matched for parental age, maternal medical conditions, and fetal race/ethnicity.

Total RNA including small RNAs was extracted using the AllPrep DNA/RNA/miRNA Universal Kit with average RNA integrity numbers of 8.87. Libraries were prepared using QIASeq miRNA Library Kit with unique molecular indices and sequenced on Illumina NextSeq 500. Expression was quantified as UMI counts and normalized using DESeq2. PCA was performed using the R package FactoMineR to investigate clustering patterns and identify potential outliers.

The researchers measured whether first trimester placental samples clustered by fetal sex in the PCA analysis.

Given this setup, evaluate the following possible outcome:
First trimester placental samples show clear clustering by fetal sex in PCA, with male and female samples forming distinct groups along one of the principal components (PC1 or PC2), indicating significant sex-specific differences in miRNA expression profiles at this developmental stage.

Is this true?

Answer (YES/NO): NO